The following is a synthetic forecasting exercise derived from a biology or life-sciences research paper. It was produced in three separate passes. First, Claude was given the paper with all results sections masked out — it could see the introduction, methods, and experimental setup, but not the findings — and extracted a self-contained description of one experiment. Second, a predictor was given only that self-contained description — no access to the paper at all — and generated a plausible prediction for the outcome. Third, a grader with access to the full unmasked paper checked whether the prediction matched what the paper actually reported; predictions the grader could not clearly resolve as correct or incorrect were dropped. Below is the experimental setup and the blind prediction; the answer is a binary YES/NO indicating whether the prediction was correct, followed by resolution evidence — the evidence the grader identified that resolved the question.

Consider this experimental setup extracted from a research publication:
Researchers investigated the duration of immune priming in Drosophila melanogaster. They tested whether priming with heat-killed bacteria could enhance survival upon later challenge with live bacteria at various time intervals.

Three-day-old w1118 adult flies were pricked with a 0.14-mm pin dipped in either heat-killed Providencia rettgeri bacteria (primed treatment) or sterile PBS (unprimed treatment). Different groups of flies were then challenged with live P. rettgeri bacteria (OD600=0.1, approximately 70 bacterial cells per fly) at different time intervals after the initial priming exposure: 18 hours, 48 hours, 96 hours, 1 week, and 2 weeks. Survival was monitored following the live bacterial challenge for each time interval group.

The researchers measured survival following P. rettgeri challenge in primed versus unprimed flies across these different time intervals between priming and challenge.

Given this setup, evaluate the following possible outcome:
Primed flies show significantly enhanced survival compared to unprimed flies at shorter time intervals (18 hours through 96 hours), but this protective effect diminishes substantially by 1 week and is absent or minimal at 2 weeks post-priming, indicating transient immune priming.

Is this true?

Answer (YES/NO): NO